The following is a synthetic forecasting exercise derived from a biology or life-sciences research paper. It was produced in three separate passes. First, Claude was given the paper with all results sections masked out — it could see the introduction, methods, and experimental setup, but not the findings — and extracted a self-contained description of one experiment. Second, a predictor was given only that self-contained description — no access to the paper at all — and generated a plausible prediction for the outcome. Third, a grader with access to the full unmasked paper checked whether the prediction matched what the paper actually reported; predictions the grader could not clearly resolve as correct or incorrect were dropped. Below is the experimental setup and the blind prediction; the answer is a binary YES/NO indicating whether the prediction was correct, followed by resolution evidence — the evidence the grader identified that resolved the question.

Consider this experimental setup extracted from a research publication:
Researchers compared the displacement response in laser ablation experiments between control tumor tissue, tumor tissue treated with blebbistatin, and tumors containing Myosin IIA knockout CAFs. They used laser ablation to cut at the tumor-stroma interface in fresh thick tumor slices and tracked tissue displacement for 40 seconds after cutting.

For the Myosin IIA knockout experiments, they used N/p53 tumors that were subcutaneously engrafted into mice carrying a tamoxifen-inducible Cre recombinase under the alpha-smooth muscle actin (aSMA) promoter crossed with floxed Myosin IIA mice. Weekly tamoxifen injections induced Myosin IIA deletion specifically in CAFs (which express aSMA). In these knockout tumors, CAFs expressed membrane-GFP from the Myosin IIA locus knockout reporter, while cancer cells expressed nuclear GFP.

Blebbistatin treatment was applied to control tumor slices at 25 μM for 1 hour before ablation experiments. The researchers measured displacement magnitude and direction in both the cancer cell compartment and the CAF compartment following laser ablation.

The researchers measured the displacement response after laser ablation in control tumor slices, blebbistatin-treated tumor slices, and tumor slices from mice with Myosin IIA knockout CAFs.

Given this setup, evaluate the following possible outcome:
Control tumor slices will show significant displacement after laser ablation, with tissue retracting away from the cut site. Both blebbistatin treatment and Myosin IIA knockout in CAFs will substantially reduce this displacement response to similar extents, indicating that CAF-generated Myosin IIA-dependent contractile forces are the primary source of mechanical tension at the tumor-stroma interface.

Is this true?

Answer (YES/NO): NO